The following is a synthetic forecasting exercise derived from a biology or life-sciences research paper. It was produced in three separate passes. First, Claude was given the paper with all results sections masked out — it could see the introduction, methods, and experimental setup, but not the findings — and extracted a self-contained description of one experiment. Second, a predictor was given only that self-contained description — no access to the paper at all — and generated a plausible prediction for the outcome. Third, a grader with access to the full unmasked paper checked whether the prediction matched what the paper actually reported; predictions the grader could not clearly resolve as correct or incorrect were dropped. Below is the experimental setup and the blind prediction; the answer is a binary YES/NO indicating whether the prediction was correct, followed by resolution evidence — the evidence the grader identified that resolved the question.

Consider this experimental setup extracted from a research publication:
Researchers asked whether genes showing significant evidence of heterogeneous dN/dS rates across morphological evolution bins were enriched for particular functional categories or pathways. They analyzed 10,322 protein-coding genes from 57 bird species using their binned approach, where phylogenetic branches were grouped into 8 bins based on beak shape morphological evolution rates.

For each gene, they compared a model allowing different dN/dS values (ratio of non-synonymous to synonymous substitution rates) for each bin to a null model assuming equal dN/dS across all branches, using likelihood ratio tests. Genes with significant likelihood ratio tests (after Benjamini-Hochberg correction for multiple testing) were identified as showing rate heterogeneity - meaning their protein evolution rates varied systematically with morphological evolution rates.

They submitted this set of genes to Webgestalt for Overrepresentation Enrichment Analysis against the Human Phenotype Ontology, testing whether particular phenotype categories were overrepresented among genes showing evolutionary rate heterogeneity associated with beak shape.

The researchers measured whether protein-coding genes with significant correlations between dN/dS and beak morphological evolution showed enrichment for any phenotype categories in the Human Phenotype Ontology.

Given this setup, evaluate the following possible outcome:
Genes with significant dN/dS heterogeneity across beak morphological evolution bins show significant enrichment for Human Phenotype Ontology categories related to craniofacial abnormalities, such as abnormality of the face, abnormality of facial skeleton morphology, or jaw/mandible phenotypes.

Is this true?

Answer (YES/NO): NO